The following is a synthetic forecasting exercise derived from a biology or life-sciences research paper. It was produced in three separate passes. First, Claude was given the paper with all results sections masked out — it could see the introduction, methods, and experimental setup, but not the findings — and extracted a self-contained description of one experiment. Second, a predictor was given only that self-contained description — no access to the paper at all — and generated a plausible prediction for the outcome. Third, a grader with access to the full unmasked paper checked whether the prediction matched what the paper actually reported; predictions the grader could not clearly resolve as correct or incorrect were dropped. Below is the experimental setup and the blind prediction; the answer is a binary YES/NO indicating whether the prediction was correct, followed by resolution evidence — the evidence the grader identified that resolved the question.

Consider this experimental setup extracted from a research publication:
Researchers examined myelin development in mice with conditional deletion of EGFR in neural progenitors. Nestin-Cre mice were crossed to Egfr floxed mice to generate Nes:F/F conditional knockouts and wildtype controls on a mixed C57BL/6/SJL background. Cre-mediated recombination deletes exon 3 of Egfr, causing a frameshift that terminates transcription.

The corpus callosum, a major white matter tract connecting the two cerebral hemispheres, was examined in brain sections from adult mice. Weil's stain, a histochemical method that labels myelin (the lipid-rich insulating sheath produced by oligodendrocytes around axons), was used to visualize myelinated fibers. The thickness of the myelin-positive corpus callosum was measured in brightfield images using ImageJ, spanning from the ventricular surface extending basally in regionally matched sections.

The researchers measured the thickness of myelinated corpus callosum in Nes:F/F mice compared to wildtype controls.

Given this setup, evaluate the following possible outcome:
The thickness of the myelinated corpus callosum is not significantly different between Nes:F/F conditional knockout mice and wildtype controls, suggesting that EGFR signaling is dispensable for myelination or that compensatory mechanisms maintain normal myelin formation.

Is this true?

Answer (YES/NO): NO